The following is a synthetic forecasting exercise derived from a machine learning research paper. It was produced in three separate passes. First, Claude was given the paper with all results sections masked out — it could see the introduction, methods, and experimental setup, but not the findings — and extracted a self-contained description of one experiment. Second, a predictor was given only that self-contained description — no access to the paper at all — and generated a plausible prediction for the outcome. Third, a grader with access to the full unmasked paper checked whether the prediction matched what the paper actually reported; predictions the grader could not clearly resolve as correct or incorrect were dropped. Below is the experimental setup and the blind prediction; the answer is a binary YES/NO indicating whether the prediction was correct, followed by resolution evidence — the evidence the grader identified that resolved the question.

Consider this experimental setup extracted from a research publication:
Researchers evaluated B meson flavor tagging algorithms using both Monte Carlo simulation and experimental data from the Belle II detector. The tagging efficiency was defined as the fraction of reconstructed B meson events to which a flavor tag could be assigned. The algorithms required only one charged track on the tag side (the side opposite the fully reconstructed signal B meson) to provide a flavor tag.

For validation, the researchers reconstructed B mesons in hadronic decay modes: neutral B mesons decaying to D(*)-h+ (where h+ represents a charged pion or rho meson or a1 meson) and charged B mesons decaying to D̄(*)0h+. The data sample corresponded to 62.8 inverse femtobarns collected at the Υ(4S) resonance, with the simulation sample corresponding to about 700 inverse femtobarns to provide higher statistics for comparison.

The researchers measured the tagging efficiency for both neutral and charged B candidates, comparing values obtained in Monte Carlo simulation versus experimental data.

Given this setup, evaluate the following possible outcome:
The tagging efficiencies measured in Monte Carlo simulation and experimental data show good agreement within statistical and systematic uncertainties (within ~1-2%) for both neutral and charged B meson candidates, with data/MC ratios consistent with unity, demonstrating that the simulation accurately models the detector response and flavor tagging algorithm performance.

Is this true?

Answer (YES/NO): YES